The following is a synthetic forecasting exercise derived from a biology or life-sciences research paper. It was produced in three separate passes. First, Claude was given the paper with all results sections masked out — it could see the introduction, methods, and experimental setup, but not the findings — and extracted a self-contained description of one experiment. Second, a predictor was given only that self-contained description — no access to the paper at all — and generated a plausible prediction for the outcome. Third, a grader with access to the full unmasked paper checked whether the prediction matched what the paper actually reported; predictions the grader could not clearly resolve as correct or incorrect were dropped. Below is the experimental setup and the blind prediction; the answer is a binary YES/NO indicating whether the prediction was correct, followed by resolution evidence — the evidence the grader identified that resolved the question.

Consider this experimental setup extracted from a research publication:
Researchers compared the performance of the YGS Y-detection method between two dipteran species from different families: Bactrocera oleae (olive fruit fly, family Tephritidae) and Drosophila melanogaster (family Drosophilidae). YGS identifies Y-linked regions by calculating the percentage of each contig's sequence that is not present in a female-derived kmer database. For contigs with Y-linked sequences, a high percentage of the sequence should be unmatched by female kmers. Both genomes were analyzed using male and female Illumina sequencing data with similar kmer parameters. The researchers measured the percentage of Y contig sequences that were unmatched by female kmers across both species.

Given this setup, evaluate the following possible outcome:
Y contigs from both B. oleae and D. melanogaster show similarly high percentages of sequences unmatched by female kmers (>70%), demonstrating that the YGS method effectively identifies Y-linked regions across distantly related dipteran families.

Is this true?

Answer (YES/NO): NO